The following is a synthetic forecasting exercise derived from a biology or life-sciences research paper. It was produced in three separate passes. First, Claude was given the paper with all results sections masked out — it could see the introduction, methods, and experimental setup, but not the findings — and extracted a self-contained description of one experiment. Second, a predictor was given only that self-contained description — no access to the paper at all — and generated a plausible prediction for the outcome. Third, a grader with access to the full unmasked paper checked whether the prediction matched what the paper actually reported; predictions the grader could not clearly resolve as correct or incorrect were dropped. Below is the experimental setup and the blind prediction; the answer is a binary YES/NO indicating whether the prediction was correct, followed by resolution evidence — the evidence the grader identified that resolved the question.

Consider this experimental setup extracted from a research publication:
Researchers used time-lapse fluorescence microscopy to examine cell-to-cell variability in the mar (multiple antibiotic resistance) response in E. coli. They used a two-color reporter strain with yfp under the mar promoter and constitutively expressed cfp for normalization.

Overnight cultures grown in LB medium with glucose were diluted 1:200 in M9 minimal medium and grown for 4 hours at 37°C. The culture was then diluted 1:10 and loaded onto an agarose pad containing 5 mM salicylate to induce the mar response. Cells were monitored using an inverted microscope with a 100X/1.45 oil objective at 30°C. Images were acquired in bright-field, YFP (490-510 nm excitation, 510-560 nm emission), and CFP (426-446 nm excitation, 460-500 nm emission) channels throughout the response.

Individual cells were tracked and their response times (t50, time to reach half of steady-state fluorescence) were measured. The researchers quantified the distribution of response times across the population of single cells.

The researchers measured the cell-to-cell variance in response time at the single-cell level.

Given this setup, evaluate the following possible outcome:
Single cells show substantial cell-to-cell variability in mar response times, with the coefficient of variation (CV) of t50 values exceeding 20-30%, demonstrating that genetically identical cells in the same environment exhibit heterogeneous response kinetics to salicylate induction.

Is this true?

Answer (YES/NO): NO